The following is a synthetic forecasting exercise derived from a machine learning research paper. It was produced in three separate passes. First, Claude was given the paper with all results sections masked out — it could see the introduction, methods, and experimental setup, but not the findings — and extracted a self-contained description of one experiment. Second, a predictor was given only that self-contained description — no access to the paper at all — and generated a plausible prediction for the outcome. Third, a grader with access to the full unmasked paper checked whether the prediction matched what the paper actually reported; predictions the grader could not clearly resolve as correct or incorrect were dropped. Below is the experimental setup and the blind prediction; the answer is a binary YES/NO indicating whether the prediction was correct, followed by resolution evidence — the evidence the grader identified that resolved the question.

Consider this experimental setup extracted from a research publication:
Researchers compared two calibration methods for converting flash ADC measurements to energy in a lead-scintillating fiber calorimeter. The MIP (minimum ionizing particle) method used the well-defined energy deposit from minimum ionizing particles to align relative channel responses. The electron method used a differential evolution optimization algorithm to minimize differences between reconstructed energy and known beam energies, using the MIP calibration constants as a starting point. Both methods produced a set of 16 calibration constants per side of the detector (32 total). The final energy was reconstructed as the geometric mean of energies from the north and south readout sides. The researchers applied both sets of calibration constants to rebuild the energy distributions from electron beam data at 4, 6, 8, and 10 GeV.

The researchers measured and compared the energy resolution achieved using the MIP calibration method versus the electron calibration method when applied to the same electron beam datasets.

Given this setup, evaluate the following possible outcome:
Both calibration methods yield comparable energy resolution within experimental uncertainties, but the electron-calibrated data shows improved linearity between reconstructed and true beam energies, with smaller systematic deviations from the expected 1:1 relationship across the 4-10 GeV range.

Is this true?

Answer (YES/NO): NO